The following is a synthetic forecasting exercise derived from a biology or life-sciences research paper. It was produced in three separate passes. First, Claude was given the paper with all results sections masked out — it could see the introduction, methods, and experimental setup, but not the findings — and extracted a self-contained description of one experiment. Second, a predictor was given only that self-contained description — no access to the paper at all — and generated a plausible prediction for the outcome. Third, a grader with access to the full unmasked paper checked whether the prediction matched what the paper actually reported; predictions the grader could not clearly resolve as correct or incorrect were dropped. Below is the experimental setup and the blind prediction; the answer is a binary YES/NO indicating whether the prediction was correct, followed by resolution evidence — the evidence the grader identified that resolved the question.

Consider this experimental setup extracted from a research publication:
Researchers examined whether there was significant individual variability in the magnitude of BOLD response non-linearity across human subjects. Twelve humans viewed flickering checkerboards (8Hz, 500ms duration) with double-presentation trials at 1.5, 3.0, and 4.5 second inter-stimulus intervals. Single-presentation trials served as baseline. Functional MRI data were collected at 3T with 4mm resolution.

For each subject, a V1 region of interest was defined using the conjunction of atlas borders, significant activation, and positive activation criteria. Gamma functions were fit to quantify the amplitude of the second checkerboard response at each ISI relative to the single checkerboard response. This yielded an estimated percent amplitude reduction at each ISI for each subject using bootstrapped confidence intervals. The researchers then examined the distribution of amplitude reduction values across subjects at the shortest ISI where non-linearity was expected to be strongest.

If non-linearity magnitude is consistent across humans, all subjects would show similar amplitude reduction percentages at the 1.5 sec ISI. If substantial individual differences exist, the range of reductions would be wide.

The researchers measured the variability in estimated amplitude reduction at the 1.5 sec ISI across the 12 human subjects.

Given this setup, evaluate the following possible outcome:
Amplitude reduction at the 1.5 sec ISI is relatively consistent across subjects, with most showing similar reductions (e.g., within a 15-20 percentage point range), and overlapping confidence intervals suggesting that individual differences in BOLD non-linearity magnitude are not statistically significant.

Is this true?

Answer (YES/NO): NO